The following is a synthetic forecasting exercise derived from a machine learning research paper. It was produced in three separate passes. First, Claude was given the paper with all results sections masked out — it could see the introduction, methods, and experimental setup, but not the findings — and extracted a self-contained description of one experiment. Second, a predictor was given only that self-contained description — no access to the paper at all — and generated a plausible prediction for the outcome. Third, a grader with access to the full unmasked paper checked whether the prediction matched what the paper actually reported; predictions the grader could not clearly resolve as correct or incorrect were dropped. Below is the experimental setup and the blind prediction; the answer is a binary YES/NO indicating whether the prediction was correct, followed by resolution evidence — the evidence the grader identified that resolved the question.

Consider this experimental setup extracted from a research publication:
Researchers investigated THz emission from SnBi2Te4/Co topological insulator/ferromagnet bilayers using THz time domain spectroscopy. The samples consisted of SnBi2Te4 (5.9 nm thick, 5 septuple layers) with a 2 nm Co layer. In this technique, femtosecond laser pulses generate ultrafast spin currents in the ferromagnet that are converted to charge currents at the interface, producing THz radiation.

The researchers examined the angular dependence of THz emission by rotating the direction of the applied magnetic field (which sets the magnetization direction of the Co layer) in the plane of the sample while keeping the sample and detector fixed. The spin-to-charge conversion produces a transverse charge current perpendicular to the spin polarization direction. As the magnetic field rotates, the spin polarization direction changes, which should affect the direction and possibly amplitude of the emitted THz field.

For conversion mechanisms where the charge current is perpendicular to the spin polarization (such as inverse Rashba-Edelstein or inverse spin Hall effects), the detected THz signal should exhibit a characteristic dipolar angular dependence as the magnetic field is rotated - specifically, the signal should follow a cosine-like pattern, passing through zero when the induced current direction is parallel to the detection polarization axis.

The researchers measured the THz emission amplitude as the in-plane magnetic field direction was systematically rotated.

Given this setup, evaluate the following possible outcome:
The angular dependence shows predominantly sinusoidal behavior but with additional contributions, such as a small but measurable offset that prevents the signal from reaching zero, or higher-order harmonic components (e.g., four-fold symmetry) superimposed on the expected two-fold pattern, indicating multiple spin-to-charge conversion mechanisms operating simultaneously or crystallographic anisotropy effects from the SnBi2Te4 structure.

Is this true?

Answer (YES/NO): YES